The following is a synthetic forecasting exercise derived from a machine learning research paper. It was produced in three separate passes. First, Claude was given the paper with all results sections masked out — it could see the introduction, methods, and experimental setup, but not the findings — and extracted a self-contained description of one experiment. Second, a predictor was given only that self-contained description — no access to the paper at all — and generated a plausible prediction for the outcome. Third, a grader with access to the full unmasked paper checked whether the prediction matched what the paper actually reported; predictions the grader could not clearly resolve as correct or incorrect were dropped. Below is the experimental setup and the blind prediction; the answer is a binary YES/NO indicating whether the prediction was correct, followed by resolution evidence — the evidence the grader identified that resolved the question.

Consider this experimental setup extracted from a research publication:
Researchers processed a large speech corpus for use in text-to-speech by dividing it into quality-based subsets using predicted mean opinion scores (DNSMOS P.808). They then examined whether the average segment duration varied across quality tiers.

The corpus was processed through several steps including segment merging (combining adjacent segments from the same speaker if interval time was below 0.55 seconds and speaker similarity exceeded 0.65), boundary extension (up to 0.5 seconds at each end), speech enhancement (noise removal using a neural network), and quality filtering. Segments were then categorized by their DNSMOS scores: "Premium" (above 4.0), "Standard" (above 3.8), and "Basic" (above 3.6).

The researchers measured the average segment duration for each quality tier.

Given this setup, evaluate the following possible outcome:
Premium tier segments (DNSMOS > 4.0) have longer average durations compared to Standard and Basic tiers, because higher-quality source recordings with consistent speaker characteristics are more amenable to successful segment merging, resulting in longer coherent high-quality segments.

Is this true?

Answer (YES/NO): YES